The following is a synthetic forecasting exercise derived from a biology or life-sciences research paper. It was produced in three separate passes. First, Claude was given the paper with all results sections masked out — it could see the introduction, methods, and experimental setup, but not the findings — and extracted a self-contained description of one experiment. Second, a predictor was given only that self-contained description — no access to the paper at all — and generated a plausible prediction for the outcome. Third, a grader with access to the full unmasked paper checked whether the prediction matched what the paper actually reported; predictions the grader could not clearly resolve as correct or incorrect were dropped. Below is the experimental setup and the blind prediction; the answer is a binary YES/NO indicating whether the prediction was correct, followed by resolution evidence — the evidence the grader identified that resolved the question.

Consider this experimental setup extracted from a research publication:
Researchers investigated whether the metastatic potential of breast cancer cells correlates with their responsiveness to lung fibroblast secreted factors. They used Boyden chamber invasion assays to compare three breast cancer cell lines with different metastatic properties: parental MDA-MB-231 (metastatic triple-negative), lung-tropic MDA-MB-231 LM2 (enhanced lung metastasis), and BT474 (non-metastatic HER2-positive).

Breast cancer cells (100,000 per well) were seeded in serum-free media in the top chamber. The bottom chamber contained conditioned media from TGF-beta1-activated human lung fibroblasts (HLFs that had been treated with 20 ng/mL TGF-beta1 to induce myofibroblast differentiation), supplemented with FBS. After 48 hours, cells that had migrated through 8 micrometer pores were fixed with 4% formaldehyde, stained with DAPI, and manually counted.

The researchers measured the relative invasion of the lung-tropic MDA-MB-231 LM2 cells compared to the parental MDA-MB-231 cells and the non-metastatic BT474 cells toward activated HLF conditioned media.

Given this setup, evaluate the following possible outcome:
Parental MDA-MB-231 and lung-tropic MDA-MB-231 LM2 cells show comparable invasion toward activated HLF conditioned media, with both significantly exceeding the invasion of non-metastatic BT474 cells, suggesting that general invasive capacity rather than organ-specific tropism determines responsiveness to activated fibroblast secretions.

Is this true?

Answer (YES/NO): YES